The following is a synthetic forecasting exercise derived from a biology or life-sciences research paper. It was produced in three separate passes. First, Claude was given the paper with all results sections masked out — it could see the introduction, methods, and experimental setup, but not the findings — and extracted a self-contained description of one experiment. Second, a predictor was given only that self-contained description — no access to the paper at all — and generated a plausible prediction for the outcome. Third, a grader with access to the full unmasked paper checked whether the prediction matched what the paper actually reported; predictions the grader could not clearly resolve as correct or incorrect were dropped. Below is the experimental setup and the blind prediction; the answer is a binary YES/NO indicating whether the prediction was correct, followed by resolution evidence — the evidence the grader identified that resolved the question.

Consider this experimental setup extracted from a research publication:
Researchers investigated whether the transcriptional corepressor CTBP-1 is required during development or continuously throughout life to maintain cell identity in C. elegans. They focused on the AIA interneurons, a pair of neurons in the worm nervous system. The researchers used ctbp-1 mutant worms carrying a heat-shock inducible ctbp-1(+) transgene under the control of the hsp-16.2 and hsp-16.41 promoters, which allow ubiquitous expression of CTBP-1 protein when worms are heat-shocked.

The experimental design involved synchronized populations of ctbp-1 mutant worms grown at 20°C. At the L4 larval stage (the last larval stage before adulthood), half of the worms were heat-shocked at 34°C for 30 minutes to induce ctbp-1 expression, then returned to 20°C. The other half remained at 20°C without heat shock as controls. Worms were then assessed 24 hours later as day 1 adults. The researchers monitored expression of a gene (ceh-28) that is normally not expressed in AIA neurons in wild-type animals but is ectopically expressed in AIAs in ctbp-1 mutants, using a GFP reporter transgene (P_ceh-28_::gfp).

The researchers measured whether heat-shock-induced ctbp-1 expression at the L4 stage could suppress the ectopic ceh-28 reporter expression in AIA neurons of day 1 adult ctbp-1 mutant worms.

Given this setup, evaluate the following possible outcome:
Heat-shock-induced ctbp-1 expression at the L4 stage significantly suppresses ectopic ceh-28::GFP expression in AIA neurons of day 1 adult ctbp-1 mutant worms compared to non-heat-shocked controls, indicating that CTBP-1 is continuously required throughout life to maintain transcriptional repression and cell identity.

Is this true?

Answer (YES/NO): YES